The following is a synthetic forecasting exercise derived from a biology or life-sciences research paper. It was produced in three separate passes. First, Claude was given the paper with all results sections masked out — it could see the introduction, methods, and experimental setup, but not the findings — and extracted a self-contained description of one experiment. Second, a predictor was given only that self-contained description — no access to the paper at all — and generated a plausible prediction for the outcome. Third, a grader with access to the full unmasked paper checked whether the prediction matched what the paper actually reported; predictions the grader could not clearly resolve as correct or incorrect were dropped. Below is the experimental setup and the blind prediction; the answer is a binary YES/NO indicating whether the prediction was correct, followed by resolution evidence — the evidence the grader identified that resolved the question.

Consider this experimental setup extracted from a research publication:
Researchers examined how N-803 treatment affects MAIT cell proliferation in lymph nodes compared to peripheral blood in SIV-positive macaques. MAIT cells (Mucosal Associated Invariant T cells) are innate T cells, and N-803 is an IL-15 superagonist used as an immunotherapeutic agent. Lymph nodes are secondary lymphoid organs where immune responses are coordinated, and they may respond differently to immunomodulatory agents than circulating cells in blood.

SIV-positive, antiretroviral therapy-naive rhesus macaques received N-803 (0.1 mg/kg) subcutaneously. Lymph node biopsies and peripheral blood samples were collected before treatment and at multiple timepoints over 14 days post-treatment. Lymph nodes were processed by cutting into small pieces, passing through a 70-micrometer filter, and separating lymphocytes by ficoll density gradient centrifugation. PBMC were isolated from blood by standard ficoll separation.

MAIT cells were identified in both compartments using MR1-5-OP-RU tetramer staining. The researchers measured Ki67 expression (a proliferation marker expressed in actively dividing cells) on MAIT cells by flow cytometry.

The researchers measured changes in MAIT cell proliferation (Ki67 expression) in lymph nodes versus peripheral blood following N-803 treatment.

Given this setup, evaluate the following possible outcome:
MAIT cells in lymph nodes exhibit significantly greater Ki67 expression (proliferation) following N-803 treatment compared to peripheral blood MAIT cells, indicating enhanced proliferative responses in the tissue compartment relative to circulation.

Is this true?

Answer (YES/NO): NO